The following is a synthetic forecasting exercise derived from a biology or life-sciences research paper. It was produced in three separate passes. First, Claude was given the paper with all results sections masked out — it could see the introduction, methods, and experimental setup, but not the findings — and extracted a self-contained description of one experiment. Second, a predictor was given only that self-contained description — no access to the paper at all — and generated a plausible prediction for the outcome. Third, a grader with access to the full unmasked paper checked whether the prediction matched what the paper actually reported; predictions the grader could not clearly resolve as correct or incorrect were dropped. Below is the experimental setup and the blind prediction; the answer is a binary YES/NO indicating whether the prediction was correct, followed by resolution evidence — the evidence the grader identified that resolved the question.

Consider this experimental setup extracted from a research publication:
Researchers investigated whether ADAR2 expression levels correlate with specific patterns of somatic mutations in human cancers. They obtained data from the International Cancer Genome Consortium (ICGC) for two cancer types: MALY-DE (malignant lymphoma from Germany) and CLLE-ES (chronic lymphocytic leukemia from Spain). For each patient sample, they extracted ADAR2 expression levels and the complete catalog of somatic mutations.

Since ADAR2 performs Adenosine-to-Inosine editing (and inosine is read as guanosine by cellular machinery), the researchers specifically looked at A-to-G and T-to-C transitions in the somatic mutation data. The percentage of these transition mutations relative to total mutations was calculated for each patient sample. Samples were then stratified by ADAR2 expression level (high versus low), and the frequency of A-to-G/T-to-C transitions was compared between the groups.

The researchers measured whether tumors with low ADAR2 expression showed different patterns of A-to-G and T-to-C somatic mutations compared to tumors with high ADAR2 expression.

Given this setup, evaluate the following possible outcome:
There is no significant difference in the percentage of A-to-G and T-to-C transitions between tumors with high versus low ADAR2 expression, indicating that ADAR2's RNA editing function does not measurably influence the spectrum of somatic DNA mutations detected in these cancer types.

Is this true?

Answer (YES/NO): NO